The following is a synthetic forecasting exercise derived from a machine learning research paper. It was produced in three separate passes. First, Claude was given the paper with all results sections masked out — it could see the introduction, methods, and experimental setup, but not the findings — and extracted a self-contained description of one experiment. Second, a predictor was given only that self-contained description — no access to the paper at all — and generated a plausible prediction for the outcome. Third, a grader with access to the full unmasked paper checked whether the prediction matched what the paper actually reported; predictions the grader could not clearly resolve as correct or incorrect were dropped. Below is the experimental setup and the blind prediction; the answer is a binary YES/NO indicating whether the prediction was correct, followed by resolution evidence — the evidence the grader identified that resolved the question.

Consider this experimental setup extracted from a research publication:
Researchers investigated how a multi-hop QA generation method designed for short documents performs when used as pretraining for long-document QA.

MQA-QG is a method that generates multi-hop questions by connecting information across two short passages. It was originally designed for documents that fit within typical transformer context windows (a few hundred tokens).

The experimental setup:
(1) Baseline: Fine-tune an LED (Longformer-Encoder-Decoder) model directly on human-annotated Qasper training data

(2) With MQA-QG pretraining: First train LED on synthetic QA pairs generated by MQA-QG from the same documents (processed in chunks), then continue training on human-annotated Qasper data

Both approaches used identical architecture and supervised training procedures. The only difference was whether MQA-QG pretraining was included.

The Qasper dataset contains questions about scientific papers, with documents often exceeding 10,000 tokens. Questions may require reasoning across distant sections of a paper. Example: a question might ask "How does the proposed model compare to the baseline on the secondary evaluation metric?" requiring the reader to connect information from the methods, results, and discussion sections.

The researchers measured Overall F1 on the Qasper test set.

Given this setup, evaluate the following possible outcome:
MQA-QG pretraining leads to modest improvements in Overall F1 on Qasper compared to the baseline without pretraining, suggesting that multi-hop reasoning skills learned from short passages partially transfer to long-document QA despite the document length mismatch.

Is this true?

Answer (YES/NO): NO